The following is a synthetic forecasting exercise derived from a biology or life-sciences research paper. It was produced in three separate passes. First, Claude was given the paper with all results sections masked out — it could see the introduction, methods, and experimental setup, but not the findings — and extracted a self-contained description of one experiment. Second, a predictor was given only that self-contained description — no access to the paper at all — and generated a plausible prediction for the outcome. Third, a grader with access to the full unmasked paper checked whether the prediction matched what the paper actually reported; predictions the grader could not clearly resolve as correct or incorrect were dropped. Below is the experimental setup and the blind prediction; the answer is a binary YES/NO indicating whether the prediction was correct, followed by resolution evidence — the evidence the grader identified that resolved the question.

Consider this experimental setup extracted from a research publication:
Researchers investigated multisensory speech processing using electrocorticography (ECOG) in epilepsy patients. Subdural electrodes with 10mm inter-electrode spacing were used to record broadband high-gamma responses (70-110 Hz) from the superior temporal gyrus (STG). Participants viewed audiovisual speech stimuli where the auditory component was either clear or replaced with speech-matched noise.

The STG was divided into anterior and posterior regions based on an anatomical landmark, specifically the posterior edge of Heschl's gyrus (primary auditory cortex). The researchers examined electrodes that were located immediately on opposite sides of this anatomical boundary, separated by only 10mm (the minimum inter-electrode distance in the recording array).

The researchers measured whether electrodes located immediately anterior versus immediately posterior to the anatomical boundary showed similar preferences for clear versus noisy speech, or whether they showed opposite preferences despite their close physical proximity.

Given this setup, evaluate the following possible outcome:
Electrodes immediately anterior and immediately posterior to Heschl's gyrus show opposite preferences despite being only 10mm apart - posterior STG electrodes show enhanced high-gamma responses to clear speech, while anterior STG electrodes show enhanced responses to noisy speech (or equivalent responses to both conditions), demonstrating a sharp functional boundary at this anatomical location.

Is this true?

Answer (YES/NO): NO